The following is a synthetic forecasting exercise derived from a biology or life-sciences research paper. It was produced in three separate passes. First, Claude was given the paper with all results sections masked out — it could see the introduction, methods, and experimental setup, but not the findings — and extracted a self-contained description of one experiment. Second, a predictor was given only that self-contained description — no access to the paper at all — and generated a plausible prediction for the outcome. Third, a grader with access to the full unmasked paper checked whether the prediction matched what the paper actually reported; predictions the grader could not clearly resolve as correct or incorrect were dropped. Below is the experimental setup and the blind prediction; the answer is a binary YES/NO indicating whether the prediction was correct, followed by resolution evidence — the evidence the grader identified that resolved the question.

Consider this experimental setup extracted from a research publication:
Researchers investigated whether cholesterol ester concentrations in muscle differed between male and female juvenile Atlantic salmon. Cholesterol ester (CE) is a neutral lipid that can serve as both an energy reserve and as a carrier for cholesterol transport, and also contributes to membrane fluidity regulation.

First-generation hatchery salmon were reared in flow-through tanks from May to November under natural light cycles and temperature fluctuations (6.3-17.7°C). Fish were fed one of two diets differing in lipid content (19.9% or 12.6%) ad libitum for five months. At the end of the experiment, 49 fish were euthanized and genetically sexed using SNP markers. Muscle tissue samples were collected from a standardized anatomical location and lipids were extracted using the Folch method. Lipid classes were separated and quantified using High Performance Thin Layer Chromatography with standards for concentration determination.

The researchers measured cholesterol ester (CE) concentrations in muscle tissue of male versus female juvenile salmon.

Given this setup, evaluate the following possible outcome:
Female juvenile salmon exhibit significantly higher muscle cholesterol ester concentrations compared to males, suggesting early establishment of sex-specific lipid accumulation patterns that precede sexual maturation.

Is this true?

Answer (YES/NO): NO